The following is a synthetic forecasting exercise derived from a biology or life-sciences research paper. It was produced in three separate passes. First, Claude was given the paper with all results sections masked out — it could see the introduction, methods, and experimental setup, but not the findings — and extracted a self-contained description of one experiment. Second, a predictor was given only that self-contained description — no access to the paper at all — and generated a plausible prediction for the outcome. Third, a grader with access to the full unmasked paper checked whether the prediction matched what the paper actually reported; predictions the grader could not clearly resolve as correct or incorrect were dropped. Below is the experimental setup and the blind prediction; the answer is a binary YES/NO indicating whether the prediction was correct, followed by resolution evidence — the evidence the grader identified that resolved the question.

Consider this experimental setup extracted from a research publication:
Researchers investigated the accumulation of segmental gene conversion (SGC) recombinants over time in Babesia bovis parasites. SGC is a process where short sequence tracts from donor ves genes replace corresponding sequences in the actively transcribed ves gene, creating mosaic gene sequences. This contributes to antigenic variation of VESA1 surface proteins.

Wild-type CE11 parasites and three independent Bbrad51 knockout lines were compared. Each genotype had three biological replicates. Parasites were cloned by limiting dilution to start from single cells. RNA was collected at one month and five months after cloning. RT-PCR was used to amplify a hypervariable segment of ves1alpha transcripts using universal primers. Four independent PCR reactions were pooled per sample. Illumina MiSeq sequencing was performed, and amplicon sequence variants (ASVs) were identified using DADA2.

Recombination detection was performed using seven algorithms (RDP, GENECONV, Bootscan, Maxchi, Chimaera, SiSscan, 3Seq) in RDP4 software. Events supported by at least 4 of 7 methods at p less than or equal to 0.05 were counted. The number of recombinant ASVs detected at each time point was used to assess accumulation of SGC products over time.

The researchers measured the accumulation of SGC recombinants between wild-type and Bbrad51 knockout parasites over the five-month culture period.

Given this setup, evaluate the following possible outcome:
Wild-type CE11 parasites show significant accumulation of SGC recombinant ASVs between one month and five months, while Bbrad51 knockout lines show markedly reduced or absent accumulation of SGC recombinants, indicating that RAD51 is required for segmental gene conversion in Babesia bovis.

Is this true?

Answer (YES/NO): NO